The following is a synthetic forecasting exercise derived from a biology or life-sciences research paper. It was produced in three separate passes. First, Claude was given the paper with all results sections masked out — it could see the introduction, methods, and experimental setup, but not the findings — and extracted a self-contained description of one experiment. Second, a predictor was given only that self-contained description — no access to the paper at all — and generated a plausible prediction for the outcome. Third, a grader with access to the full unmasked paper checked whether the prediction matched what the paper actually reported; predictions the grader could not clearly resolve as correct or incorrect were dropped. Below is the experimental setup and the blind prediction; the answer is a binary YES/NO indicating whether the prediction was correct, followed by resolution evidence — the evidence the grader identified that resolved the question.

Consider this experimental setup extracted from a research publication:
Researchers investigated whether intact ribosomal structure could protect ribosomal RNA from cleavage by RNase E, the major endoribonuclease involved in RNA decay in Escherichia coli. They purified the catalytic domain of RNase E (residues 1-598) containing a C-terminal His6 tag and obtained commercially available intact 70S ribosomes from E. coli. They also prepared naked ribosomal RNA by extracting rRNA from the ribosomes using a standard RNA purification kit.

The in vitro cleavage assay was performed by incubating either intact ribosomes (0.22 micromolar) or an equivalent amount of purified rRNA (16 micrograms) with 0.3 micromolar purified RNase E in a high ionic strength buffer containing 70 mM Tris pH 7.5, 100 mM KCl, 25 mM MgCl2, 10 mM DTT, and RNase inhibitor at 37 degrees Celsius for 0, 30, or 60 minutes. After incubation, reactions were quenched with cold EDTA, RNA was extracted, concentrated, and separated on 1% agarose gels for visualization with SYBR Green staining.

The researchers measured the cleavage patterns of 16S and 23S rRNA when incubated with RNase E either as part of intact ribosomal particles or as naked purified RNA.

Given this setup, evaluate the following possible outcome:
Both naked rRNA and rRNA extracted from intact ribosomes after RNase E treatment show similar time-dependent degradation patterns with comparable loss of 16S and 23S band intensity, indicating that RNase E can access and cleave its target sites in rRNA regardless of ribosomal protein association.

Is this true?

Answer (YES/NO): NO